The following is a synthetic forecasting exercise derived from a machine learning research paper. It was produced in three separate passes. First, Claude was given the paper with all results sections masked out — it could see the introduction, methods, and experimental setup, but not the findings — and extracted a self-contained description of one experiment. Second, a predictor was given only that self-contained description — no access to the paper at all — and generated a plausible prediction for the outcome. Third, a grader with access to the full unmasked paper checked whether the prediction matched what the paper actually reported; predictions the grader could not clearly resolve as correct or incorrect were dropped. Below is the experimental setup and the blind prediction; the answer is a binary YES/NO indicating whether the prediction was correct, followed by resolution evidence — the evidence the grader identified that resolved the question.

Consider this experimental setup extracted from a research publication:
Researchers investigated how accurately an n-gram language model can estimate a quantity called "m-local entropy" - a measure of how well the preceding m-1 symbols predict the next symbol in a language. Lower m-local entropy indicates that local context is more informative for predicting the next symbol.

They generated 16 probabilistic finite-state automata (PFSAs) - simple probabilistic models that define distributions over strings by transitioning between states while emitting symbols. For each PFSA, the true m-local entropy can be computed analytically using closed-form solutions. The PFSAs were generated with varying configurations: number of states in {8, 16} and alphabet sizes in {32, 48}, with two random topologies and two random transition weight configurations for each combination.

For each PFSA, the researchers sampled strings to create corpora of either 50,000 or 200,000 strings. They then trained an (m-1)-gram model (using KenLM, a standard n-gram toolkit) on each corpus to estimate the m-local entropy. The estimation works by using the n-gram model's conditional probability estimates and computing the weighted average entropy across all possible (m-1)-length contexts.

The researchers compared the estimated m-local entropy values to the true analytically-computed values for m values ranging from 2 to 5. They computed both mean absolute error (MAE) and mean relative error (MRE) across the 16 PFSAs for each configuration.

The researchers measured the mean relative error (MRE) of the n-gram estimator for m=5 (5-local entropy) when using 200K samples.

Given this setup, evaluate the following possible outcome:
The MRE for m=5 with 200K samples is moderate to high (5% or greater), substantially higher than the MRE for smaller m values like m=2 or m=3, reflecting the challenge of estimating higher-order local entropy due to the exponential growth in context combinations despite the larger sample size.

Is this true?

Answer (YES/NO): YES